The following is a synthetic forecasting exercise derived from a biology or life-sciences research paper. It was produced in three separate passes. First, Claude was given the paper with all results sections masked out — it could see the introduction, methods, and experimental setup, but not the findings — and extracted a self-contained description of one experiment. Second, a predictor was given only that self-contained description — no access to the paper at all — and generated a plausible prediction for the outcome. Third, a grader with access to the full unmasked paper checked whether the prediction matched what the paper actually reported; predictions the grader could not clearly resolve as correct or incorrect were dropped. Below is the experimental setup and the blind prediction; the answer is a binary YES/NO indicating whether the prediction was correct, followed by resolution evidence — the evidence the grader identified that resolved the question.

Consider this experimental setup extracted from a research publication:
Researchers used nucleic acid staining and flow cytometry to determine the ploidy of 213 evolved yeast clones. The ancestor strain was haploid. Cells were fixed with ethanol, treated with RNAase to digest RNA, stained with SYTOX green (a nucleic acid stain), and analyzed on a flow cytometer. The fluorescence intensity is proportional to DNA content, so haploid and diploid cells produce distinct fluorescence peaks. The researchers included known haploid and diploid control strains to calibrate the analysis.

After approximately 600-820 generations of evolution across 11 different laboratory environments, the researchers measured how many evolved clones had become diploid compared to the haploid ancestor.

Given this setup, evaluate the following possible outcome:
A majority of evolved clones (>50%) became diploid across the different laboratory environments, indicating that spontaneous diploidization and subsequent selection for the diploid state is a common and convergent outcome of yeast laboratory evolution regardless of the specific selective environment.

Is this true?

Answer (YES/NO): NO